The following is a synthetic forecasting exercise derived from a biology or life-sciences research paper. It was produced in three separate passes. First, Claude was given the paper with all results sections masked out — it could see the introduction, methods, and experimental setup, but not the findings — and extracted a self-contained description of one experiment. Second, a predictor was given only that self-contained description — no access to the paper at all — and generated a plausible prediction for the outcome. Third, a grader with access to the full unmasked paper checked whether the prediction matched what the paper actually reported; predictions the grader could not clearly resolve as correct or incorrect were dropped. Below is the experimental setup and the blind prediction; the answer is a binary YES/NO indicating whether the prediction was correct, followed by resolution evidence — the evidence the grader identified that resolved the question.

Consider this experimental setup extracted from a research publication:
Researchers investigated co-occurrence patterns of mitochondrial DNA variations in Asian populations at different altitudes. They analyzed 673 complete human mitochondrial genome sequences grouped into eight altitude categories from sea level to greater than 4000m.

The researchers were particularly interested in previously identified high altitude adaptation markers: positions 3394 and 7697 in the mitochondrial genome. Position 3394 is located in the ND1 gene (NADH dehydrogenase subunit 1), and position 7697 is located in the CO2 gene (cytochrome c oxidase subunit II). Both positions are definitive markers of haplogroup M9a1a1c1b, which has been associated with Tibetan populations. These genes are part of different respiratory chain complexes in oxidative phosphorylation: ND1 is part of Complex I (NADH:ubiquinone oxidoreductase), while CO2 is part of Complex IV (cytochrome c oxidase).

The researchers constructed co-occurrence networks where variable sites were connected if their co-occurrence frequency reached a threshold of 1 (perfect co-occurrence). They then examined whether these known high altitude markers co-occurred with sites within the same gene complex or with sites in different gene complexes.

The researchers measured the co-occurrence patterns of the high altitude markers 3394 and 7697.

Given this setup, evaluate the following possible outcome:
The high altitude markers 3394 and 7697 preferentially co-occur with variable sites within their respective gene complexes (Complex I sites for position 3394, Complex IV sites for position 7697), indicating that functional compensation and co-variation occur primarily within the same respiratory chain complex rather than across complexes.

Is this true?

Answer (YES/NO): YES